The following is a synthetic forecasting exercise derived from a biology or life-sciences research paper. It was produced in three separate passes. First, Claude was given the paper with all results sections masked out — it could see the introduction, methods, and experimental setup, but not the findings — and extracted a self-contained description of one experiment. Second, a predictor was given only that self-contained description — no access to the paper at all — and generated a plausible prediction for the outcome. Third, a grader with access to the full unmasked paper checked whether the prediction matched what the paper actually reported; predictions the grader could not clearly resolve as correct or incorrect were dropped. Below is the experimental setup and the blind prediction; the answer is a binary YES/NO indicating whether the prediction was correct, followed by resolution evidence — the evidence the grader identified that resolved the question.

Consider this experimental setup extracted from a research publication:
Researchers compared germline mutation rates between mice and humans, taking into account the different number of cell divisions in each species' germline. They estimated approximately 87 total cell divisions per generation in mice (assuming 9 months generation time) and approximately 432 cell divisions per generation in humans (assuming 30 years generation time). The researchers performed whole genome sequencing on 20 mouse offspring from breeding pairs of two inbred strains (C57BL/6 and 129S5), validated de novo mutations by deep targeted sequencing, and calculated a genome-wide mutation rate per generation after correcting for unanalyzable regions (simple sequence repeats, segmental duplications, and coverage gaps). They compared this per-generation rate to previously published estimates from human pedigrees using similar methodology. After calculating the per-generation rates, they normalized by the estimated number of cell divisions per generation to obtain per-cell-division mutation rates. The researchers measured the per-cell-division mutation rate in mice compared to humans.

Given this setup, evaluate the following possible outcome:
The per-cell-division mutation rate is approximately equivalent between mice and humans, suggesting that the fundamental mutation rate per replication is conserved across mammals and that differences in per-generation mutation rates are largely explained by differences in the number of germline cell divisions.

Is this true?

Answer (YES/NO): NO